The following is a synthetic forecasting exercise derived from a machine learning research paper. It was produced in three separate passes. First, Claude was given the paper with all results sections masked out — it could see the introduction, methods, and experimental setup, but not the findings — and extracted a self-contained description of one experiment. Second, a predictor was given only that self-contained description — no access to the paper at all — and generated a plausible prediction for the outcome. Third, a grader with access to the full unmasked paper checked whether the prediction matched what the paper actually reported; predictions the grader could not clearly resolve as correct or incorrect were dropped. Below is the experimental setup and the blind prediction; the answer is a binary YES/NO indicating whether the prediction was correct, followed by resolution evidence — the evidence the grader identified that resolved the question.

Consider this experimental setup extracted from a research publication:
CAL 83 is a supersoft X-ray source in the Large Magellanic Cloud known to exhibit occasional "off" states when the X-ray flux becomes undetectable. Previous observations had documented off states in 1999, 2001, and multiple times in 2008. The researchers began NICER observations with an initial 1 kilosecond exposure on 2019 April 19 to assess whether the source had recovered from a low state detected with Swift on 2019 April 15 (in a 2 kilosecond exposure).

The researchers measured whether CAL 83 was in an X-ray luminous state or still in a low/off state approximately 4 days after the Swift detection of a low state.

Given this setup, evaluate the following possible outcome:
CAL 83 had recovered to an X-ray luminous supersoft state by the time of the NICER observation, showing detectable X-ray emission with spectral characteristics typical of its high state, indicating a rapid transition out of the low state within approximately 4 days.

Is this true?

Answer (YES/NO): YES